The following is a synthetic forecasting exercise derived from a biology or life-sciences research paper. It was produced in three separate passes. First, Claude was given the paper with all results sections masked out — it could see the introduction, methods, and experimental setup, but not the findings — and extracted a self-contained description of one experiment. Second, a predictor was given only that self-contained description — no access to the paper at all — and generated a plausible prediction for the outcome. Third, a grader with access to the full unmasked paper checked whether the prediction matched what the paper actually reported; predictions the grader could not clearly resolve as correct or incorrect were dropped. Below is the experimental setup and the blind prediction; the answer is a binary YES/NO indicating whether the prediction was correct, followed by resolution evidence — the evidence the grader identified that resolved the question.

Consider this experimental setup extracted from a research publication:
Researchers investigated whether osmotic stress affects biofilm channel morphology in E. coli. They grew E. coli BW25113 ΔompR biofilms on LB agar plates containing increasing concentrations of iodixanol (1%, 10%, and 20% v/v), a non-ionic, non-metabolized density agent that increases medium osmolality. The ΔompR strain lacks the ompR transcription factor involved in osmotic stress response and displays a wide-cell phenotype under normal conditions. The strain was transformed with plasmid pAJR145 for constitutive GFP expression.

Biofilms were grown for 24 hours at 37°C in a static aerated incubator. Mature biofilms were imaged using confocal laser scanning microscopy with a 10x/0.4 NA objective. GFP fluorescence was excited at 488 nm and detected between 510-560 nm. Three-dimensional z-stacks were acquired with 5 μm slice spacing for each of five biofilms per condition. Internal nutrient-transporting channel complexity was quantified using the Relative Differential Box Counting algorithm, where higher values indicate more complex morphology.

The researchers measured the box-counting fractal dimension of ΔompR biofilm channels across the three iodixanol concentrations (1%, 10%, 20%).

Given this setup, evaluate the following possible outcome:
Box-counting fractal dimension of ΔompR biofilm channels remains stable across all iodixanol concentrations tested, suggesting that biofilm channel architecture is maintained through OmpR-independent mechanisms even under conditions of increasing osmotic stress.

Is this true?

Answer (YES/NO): NO